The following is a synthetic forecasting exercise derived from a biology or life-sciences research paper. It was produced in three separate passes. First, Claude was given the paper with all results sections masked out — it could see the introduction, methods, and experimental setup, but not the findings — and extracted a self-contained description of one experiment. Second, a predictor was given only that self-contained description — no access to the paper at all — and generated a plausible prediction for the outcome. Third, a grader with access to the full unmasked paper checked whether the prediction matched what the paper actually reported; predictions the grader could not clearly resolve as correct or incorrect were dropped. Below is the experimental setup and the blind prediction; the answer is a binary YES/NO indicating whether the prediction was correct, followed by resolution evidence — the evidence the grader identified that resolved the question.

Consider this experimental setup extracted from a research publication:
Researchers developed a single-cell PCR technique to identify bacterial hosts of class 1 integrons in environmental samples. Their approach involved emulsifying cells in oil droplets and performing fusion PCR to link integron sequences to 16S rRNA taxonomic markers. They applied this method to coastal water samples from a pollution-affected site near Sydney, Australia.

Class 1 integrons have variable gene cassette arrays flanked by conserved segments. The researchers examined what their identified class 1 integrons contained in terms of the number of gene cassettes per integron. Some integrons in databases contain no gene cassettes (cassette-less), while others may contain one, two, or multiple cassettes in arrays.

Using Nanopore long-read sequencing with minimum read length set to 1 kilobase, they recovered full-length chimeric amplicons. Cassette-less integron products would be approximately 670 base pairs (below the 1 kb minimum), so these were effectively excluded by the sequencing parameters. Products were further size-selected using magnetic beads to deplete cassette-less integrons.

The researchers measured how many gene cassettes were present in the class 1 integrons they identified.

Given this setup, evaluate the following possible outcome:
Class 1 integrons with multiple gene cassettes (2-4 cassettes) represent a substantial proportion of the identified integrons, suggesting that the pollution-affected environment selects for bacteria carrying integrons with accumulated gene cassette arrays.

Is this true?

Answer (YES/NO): NO